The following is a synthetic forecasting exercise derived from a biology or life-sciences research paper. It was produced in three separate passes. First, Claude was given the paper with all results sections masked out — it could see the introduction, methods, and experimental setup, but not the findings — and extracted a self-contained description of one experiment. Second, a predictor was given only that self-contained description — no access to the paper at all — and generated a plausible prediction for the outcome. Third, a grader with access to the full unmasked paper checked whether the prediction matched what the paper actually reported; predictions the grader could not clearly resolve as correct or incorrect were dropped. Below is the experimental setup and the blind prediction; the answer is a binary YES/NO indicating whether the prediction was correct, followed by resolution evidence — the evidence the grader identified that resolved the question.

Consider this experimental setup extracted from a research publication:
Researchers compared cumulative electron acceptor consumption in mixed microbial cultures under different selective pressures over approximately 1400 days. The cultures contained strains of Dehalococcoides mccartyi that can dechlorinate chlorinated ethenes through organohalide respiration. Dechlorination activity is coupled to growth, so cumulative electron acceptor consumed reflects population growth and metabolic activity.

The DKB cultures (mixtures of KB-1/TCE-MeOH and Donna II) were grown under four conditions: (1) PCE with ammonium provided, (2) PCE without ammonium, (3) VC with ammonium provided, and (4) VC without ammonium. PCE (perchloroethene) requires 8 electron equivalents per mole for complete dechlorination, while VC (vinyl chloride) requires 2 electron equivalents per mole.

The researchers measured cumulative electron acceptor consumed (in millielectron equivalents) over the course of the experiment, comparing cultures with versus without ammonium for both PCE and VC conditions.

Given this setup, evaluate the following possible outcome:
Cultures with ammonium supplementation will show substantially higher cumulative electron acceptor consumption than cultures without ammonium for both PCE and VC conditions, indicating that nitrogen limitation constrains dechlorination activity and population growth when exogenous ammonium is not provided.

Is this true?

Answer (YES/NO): YES